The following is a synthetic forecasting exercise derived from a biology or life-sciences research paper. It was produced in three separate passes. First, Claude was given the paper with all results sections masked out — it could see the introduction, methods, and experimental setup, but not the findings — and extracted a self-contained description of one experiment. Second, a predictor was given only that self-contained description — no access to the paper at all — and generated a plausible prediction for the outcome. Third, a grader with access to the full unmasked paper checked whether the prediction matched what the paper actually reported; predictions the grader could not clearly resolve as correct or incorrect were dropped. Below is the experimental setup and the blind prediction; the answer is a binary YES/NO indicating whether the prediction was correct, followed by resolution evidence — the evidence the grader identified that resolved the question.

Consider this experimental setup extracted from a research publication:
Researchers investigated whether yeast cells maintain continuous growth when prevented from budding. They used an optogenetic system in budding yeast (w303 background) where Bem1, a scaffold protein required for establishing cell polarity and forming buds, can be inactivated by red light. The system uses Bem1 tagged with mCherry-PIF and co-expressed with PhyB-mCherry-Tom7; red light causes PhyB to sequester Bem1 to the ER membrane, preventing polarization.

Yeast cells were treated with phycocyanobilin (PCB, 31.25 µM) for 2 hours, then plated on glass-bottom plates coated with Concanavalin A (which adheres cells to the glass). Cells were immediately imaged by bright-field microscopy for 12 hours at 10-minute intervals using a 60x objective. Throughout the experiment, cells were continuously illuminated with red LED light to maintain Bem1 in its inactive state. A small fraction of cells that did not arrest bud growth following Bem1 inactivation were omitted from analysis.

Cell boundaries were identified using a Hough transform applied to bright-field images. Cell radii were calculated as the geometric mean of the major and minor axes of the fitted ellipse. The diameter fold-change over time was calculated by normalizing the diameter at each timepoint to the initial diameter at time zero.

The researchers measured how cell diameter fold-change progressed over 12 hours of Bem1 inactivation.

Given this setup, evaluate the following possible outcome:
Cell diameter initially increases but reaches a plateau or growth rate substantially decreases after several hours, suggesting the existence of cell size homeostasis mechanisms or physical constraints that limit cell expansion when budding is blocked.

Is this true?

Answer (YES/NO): NO